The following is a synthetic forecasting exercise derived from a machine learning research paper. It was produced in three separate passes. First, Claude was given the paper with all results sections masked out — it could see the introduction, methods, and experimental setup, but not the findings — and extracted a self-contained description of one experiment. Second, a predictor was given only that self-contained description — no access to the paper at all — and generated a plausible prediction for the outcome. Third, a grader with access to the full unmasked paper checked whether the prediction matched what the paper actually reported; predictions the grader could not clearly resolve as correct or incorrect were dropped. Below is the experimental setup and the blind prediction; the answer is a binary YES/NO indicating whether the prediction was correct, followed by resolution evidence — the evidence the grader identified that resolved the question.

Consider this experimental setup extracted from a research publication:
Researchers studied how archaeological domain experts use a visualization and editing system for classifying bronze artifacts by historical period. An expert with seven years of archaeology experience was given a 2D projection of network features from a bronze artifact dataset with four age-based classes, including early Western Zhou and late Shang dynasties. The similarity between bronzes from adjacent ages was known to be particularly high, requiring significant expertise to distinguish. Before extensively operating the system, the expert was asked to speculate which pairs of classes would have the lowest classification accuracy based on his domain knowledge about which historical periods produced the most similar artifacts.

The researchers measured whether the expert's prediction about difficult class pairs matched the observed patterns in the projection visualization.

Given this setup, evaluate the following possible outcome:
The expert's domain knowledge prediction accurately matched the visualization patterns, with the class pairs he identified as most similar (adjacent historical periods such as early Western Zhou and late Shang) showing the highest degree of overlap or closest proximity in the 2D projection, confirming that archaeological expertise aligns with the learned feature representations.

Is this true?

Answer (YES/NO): YES